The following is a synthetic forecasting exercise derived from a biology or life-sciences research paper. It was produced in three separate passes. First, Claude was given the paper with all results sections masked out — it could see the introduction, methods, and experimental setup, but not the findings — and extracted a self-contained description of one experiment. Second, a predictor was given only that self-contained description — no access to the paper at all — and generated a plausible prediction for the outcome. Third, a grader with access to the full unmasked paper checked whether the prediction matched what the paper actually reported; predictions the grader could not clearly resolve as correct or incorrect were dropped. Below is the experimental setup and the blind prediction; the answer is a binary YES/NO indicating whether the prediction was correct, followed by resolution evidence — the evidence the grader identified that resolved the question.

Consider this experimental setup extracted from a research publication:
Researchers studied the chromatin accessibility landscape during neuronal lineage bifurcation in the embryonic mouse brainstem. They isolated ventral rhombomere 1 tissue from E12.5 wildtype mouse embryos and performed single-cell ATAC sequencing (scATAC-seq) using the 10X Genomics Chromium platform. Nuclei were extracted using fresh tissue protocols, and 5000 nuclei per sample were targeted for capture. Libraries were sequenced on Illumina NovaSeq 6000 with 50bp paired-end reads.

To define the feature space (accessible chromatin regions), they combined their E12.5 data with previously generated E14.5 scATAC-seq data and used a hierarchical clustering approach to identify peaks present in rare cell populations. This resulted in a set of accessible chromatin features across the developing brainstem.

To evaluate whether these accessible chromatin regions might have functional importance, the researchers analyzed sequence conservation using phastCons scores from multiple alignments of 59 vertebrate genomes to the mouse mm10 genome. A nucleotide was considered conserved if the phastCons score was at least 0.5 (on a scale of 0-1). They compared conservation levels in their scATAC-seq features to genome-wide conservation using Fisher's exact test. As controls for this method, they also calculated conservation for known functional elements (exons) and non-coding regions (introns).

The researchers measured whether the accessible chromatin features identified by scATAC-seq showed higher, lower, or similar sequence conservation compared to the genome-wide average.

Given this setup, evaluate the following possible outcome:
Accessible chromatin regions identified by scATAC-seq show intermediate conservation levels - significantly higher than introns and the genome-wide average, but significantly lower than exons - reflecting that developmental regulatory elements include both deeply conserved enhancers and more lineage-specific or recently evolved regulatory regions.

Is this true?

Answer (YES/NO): YES